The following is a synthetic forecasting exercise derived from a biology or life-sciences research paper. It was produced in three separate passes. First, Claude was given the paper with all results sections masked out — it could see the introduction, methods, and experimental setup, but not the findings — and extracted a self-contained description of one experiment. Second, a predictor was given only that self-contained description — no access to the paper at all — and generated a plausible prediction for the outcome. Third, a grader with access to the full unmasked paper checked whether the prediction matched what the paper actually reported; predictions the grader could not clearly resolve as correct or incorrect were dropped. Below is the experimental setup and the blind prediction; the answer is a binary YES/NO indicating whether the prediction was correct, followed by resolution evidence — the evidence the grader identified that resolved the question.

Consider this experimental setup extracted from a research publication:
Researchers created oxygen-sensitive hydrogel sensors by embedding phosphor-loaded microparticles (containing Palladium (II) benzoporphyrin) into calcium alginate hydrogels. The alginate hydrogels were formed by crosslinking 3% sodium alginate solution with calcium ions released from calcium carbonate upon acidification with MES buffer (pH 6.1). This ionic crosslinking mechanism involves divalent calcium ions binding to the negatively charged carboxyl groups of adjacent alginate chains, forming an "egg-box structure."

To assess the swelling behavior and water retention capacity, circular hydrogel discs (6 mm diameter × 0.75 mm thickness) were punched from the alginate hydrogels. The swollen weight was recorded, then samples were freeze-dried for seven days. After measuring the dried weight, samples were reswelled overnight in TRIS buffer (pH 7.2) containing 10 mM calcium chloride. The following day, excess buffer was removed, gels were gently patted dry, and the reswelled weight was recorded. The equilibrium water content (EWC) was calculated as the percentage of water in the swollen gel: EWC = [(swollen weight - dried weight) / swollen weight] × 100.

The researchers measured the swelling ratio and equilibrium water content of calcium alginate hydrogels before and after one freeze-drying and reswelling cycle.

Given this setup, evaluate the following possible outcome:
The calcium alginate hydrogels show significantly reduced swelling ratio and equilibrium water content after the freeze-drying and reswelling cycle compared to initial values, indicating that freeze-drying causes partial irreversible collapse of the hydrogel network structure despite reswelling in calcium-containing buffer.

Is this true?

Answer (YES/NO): NO